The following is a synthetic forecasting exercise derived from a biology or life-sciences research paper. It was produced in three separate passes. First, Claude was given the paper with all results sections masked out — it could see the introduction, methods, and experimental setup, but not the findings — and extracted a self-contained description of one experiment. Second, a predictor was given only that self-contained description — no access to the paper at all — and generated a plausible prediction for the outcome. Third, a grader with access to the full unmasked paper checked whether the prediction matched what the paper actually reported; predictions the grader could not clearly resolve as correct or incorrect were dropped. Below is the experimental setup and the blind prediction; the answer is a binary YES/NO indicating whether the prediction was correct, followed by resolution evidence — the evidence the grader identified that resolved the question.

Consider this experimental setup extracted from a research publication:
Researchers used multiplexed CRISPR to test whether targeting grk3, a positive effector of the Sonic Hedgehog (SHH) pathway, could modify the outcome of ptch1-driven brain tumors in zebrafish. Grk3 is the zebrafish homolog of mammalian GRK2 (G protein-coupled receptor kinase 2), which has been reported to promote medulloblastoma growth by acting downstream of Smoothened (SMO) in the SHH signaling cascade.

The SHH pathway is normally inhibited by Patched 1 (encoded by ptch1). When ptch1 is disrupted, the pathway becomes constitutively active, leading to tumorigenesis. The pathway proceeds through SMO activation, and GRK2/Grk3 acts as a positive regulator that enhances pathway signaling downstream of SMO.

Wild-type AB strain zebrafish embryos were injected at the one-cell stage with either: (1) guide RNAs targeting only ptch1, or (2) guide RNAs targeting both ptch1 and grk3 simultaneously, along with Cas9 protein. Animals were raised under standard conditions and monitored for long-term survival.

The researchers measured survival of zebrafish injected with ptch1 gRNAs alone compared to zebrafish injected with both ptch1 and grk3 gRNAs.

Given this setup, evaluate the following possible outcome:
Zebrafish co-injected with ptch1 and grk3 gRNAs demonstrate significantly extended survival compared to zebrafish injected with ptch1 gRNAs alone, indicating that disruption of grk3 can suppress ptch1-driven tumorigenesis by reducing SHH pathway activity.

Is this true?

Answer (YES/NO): YES